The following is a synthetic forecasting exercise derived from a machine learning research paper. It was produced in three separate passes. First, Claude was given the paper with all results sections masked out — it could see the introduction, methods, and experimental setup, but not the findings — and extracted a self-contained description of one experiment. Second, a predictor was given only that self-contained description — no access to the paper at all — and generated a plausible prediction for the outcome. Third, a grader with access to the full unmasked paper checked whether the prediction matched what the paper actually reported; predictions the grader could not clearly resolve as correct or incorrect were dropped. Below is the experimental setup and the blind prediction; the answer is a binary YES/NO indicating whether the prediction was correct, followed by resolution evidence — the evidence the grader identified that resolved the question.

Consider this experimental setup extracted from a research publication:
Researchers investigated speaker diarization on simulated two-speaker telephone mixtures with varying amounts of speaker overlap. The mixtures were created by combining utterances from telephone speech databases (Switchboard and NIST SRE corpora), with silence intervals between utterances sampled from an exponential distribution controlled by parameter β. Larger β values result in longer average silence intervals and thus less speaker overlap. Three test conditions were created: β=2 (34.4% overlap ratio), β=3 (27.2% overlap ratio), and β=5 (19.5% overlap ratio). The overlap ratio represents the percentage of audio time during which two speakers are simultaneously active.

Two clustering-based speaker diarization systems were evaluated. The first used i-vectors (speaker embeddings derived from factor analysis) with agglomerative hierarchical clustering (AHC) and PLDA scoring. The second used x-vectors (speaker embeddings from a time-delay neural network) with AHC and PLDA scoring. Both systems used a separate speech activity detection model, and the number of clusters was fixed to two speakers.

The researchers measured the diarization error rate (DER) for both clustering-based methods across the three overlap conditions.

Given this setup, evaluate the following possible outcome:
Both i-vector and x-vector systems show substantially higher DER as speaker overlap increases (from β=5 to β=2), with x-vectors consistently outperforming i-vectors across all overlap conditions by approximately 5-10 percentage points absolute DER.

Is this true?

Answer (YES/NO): YES